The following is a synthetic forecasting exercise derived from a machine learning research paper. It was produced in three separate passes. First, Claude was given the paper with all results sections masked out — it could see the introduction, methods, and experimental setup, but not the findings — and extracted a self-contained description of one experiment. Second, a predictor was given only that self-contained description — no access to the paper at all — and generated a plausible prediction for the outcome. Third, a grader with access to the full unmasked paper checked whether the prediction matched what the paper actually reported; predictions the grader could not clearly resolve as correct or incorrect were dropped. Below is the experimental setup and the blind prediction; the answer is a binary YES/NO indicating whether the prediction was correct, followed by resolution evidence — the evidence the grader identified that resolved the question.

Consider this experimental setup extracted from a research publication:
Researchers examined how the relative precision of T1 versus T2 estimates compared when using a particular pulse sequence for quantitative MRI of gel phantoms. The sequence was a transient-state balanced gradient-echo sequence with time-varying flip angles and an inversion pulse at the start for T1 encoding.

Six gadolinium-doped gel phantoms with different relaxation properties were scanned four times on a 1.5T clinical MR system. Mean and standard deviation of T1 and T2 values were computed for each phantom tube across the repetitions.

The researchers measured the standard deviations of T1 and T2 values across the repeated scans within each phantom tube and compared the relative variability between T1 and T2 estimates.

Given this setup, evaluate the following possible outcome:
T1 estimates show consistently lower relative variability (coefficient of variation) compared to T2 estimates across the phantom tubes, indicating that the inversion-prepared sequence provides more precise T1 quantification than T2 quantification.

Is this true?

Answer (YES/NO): YES